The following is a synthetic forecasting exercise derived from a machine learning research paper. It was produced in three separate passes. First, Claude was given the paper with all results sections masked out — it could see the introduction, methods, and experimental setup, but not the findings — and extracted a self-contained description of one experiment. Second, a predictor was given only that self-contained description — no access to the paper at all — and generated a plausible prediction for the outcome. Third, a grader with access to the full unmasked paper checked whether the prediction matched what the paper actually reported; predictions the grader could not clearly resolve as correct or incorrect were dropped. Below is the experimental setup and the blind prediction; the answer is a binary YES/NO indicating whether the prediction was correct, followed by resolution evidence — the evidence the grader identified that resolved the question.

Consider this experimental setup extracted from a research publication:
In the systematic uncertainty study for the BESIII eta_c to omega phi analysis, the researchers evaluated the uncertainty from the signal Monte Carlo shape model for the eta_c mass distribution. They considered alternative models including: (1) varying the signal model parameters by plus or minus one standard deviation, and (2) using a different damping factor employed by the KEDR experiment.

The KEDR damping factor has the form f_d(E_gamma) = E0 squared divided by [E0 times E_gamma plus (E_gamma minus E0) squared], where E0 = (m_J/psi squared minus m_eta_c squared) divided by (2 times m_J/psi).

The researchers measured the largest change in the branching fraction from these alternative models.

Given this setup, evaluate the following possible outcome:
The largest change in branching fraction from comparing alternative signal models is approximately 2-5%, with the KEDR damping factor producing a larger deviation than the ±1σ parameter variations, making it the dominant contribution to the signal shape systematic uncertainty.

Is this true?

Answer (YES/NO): NO